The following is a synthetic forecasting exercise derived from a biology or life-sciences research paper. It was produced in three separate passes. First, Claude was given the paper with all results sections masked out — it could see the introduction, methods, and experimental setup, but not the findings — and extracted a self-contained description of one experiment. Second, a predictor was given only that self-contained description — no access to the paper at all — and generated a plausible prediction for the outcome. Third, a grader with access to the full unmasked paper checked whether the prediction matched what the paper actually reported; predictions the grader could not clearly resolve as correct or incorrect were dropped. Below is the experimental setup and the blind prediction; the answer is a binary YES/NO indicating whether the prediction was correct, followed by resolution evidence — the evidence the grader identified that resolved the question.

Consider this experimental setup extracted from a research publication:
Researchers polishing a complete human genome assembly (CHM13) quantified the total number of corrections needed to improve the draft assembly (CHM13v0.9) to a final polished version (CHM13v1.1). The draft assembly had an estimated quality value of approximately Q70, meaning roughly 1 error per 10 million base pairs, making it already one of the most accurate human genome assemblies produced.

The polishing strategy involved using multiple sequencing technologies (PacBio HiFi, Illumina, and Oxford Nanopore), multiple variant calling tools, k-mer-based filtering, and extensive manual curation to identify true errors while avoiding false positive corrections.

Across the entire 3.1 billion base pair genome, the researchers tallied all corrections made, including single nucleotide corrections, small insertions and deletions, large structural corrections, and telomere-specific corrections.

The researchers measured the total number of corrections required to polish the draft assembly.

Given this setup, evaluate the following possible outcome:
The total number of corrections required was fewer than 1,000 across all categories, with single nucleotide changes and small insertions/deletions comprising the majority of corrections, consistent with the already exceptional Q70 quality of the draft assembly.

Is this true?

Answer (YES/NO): NO